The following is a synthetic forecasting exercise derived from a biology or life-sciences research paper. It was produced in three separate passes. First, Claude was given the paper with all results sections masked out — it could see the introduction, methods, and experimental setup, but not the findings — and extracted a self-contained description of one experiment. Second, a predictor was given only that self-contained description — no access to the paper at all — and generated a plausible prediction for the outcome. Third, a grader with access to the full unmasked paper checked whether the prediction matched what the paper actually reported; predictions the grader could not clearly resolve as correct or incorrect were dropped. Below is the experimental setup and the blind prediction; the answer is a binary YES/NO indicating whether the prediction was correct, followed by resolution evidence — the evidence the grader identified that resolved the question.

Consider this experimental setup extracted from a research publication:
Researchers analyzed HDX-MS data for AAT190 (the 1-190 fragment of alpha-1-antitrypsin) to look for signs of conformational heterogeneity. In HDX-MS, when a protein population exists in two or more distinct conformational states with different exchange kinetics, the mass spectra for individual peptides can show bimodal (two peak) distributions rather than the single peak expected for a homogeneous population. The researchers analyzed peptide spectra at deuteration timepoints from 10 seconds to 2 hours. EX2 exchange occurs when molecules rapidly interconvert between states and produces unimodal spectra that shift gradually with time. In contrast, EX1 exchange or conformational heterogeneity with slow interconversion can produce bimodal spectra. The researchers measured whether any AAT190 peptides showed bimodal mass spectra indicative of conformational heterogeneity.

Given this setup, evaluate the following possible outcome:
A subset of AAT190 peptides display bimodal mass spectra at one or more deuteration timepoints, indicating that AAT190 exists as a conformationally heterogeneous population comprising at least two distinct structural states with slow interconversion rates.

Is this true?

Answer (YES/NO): YES